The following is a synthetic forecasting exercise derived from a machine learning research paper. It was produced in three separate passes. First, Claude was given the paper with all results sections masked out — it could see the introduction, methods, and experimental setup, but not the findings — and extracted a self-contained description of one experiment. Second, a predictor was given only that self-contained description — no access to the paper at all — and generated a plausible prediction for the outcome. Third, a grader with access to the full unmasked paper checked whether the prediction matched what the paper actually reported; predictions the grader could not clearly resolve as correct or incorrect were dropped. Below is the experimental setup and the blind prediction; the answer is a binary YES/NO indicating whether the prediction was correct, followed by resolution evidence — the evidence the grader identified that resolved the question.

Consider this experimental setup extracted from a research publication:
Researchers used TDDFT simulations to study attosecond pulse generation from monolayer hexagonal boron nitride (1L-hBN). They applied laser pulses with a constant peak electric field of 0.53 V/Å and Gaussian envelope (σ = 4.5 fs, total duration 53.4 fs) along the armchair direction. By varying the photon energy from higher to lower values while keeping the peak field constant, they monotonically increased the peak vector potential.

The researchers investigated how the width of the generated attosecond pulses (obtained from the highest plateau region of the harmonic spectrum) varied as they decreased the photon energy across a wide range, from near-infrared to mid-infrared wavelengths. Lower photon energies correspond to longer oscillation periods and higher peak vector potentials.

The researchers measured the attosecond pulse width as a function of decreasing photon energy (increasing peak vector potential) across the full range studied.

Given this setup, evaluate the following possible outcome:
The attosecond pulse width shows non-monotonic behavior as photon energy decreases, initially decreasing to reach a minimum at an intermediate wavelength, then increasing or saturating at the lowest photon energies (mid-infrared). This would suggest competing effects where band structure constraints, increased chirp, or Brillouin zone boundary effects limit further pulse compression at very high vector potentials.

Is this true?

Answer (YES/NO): YES